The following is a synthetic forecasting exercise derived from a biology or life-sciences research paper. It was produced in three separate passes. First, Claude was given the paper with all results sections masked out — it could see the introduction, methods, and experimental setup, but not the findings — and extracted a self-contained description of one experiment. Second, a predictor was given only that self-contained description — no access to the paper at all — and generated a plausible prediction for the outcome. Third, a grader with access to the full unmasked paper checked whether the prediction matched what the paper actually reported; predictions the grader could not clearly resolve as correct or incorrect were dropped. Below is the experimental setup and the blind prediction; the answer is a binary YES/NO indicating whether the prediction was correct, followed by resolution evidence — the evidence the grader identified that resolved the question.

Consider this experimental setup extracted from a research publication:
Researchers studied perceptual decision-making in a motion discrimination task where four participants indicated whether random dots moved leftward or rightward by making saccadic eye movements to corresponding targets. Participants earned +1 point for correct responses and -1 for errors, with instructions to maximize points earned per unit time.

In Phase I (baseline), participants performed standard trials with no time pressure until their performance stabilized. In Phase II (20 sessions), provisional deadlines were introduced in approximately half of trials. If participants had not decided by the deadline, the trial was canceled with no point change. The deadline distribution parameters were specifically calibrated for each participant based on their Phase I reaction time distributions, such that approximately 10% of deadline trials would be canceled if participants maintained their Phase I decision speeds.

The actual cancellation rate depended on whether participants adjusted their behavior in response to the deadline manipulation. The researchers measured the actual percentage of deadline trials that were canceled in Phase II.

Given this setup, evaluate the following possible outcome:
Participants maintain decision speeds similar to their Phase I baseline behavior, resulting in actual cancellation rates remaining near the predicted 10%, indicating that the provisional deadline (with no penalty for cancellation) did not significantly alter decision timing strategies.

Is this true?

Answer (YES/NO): NO